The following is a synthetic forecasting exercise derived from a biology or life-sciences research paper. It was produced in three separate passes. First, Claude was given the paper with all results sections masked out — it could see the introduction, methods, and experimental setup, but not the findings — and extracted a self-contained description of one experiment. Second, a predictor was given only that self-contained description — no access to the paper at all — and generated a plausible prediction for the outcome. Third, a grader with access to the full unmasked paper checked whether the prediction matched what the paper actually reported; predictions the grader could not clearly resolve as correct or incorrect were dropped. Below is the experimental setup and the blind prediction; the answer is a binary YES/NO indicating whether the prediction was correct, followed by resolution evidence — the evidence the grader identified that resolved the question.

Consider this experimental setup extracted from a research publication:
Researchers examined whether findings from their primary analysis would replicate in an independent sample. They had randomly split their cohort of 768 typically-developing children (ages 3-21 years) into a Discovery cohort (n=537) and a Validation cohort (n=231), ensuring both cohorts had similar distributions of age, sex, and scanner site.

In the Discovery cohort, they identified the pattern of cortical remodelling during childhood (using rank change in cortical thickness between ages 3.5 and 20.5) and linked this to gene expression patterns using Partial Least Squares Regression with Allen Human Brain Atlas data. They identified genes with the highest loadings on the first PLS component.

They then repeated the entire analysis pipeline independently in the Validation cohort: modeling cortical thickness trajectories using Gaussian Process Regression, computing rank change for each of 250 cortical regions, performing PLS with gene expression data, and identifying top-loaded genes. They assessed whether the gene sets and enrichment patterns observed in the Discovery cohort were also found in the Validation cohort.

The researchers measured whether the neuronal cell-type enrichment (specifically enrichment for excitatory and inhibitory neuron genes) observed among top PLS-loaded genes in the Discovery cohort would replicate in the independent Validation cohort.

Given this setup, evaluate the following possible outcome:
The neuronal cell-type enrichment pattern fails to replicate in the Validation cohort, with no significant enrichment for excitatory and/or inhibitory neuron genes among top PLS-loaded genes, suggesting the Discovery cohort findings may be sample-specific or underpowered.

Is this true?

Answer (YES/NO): NO